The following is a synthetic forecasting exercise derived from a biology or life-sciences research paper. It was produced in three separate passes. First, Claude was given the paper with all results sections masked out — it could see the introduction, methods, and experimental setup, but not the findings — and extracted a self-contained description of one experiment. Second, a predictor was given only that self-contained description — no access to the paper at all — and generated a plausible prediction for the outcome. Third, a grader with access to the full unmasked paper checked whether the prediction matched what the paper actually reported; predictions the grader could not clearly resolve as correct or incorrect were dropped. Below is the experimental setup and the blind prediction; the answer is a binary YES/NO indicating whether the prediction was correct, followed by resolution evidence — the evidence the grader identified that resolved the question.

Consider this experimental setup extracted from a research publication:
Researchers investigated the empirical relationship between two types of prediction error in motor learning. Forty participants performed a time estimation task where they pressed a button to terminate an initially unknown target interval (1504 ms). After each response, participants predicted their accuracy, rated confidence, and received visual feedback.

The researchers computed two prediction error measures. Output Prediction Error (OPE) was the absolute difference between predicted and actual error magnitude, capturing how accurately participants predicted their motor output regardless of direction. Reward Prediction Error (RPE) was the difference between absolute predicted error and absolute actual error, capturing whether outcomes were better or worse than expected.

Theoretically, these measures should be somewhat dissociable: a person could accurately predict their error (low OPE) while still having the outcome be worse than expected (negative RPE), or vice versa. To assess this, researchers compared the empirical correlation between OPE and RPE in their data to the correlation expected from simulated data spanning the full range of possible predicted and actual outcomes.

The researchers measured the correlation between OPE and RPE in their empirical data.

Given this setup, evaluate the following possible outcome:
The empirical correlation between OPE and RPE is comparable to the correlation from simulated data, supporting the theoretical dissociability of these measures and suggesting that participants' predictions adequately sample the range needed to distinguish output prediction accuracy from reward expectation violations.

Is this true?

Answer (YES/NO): NO